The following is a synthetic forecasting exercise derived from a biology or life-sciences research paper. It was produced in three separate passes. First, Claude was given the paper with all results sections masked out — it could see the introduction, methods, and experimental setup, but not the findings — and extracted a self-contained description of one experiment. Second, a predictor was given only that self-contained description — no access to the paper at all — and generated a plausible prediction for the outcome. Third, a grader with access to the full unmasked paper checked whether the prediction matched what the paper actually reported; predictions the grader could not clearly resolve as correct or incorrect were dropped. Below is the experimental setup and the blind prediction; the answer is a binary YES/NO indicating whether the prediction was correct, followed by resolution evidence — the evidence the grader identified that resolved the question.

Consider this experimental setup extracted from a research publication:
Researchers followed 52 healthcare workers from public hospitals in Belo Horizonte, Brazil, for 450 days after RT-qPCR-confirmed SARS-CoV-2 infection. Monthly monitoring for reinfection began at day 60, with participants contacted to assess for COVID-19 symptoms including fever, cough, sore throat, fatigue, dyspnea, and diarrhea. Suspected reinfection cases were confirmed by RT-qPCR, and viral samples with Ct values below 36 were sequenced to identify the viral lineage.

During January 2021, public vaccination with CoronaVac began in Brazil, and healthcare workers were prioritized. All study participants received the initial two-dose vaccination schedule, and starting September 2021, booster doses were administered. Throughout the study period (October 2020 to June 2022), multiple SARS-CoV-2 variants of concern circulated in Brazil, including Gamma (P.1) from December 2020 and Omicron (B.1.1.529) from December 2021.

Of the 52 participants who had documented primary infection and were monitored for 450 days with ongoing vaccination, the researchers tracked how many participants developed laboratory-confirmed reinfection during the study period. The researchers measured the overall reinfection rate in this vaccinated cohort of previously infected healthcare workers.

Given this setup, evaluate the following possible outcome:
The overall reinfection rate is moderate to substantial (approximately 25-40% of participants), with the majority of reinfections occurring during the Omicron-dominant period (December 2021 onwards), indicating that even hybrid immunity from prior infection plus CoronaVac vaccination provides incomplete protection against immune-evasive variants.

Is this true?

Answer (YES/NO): YES